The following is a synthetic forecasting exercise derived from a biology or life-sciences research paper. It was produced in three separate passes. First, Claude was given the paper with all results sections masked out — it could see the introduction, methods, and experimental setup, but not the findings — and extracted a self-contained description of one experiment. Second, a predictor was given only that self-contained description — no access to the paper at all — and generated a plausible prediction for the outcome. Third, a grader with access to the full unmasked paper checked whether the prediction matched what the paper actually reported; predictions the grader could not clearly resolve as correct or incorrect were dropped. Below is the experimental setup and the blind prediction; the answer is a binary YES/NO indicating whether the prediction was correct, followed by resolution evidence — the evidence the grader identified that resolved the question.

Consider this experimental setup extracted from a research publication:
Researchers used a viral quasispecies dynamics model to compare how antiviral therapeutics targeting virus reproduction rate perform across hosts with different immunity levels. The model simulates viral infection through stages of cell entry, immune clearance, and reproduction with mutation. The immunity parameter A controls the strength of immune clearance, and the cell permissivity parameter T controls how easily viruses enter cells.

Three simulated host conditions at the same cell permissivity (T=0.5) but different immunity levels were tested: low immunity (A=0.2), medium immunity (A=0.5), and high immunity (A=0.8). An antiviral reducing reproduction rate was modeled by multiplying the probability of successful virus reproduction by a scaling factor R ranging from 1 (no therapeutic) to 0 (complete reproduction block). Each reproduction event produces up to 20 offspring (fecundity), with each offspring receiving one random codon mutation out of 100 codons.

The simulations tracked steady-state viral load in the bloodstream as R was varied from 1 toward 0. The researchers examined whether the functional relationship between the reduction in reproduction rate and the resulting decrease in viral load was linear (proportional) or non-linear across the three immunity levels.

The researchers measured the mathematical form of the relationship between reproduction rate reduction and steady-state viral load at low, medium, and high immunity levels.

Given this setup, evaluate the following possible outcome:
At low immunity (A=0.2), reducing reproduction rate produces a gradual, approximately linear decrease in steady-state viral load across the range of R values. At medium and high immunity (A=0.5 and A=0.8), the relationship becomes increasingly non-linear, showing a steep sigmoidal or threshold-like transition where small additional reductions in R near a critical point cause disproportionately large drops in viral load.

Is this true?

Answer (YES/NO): NO